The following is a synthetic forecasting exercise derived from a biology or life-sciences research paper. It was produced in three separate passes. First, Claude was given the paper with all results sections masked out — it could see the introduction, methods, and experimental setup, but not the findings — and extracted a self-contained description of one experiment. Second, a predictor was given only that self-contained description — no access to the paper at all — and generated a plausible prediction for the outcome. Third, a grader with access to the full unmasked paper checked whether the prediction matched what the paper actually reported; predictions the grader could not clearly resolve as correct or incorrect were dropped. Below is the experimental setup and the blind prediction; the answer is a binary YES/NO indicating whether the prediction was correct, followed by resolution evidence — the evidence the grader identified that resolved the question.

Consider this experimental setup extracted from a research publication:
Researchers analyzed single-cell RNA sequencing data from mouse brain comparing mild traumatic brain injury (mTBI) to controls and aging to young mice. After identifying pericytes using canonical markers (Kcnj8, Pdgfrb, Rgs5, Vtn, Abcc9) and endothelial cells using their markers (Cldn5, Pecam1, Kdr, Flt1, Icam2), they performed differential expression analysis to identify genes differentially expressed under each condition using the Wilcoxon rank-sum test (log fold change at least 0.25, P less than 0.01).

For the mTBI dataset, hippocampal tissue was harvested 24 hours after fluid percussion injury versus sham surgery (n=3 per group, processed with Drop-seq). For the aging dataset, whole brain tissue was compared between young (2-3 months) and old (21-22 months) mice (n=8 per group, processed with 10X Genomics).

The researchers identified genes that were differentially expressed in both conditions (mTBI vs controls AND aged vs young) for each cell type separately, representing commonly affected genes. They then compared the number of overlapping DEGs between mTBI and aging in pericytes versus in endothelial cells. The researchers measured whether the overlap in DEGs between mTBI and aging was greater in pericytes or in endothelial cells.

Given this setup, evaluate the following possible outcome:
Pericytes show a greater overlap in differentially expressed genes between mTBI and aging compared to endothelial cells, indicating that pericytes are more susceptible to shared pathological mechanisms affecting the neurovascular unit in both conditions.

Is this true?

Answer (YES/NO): NO